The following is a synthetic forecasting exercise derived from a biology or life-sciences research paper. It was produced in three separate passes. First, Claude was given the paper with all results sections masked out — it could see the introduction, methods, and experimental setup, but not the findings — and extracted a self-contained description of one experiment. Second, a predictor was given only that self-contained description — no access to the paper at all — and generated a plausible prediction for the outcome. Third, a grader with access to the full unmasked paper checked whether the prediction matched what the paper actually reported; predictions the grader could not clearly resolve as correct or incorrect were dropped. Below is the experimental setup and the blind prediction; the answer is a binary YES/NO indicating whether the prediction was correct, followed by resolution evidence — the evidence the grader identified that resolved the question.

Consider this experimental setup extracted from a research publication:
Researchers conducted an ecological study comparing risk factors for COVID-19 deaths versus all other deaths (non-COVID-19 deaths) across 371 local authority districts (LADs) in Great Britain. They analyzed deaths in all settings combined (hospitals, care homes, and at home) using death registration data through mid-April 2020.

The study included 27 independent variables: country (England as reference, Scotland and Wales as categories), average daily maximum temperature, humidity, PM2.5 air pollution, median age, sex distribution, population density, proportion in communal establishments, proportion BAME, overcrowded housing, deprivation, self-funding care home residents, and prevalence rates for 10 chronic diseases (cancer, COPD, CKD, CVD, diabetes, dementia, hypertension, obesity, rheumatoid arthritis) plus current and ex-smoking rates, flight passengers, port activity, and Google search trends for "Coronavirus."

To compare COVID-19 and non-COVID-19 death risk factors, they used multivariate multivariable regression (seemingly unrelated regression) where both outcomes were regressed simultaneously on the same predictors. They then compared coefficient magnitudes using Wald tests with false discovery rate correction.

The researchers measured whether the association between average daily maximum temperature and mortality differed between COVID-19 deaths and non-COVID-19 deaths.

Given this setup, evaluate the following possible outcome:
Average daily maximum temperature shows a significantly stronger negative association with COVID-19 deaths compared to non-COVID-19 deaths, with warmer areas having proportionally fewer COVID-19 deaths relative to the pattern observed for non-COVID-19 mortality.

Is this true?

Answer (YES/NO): YES